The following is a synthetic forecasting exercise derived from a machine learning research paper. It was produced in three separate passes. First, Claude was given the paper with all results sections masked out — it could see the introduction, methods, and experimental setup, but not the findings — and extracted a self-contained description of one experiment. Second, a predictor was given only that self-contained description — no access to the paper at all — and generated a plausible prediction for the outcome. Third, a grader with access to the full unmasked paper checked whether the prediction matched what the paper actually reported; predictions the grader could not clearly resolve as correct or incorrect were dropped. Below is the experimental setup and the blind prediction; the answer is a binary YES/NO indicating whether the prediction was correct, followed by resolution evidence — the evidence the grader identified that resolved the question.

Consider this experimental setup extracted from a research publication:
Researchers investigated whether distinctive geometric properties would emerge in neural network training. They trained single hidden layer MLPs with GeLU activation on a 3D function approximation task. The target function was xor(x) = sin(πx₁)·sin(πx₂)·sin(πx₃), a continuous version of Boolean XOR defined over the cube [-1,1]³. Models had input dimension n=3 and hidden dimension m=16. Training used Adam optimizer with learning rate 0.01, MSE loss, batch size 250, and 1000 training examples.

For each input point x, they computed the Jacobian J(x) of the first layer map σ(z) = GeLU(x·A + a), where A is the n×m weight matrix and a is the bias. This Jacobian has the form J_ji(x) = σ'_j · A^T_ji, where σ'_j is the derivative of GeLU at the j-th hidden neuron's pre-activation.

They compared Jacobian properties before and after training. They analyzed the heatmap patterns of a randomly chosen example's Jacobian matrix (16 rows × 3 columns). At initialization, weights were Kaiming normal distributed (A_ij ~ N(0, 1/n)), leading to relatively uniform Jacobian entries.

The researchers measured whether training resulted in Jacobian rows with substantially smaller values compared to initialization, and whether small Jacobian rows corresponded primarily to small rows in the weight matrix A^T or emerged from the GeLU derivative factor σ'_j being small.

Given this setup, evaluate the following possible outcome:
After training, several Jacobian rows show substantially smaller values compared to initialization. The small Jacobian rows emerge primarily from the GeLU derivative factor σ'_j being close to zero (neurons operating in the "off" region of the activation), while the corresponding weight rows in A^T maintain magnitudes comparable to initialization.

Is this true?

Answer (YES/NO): YES